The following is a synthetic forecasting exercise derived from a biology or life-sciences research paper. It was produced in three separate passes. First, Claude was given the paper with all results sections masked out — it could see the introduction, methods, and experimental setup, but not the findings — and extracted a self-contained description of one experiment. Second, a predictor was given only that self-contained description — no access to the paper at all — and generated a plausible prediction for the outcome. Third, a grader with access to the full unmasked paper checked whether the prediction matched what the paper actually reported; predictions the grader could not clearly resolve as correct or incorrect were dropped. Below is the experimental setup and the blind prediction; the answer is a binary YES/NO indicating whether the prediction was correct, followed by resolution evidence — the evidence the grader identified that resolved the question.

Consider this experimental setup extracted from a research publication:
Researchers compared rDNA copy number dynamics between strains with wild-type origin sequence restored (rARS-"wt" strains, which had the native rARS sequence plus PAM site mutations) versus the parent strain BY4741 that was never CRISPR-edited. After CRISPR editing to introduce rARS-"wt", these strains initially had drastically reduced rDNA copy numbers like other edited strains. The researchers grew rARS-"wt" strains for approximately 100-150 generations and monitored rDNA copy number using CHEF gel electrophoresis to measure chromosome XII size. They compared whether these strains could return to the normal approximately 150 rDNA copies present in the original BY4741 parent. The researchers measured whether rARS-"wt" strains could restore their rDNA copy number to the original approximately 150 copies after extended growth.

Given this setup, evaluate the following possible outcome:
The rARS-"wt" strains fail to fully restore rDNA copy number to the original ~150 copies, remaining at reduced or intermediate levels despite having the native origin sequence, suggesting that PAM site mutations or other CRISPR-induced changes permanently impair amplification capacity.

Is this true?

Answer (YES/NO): YES